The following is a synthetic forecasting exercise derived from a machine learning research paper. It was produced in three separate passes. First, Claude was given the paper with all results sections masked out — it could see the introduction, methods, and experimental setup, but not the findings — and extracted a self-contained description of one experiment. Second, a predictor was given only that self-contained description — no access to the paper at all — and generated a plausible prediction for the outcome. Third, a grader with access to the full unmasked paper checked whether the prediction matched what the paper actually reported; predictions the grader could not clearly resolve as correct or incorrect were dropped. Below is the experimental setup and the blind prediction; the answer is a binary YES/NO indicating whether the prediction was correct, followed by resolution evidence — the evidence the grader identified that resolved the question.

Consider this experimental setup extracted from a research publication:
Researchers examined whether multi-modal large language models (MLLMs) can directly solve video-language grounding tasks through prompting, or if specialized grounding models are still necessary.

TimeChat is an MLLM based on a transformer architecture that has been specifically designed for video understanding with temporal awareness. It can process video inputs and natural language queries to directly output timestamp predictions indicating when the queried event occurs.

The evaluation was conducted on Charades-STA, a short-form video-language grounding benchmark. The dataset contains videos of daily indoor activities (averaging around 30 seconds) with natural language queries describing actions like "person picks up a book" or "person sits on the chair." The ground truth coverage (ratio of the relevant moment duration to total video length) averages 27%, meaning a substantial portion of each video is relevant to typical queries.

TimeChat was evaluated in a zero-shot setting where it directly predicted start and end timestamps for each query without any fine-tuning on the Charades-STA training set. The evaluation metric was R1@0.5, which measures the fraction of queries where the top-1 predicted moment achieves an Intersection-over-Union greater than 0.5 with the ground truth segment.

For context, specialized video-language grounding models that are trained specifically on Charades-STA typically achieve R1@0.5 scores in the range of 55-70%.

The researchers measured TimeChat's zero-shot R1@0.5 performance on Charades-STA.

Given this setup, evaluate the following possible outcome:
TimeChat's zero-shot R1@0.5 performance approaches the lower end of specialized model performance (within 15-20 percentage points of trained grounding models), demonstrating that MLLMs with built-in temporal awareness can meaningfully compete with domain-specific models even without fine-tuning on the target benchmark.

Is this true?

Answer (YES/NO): NO